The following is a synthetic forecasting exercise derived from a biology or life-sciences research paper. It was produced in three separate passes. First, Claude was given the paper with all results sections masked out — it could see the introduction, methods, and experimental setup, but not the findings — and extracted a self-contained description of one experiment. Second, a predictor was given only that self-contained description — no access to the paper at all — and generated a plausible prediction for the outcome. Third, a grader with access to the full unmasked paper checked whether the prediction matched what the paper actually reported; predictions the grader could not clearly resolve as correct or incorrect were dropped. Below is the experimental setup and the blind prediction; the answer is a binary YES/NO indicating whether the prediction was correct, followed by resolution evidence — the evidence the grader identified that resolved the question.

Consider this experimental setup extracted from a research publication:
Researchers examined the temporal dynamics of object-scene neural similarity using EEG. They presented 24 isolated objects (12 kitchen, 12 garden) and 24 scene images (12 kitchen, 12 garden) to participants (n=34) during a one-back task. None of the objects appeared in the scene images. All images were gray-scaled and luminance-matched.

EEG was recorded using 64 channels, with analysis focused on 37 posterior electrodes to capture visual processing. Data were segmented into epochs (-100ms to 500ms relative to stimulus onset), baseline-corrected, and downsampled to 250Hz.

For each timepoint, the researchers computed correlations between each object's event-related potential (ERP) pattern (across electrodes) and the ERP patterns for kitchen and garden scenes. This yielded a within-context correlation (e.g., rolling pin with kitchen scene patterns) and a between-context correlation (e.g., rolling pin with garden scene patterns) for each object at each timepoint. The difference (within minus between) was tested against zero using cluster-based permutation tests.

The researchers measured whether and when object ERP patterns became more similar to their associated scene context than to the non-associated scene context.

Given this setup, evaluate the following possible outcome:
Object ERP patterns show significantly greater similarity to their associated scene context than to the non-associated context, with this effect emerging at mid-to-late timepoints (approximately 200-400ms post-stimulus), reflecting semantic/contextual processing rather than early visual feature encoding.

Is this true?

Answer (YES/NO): NO